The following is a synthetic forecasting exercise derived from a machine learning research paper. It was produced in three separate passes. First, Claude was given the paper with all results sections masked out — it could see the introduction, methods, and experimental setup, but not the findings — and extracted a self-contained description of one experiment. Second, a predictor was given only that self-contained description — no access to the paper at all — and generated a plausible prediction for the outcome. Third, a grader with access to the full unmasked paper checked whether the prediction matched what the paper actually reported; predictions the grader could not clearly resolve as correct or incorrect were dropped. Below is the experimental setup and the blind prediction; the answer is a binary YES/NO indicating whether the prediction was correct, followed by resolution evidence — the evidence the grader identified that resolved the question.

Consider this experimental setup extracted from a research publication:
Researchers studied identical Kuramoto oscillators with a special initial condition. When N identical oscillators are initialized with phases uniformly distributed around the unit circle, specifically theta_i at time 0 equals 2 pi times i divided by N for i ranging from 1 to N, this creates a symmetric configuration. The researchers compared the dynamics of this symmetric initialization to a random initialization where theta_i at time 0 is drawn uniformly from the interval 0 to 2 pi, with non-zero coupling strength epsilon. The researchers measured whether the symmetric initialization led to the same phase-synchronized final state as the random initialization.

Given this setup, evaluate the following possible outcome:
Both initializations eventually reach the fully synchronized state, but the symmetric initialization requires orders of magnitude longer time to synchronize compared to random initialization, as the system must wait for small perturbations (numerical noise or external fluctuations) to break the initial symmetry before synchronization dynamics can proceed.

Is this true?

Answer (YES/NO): NO